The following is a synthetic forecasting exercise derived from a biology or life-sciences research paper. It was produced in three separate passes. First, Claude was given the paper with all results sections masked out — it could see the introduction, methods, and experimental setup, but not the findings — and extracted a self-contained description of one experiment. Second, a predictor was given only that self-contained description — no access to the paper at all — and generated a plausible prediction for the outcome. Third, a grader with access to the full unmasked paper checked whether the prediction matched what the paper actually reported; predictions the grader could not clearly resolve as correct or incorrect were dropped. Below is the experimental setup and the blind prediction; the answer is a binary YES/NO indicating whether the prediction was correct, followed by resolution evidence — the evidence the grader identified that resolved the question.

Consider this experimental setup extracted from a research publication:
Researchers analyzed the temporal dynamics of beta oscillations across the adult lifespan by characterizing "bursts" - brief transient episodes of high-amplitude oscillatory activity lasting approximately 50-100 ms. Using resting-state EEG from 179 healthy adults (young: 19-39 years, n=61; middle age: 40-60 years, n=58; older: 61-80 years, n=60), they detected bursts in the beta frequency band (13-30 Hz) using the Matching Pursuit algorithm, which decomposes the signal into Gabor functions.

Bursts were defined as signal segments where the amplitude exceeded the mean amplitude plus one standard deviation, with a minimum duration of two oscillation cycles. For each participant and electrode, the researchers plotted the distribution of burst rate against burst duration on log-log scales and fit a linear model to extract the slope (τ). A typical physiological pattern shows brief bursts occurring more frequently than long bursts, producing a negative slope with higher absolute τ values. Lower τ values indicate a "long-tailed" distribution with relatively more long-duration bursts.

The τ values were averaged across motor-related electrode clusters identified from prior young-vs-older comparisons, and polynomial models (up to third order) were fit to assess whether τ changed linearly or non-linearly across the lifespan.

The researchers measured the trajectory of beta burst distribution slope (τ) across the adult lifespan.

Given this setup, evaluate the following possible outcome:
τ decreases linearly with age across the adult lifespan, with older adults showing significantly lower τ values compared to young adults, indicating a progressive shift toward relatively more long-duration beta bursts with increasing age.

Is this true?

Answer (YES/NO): NO